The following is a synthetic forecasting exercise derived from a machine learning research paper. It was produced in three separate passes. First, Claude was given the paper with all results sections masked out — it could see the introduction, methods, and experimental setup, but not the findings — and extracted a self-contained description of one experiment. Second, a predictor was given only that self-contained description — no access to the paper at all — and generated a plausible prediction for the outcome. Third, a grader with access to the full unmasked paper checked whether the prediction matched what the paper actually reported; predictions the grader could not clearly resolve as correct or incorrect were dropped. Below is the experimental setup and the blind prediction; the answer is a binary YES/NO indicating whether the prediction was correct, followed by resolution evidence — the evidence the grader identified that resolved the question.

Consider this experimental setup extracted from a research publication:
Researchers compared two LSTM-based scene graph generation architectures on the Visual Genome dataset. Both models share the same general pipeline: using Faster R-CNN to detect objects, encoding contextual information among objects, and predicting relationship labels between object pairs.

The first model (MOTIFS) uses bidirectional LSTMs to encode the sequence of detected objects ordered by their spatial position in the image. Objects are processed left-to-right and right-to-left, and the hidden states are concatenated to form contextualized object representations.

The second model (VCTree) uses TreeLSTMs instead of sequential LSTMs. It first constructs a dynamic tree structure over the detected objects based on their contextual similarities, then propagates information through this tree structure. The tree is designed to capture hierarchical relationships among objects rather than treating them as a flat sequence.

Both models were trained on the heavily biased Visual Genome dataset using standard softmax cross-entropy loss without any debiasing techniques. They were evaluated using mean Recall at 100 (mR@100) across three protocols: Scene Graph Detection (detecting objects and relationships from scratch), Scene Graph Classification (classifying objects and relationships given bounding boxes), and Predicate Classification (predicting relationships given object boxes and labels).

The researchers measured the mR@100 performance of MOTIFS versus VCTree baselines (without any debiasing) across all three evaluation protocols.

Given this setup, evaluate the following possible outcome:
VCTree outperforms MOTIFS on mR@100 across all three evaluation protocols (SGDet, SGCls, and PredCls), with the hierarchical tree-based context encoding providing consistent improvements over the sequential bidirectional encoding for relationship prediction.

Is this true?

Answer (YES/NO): NO